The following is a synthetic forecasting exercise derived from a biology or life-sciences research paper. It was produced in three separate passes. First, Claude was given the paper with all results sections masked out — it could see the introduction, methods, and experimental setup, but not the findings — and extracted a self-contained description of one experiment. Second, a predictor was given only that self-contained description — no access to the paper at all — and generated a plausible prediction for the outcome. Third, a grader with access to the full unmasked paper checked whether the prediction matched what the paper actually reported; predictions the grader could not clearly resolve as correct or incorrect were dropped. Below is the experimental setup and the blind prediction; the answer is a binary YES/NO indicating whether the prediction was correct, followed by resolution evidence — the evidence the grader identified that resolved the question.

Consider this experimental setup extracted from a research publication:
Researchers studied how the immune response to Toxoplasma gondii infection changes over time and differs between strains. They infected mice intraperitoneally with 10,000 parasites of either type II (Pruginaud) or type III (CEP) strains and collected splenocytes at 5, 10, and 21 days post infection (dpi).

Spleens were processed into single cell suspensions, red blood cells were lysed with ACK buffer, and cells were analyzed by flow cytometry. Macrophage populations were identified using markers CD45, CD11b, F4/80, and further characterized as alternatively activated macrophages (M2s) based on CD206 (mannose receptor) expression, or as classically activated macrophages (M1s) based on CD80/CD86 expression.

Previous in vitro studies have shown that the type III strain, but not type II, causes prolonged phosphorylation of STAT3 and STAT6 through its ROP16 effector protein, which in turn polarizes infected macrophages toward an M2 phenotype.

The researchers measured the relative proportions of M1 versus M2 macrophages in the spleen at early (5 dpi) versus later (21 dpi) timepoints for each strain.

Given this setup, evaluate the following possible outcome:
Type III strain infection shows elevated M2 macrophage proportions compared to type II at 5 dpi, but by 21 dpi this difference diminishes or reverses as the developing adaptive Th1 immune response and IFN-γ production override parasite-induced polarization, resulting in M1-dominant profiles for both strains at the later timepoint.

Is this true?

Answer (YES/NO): NO